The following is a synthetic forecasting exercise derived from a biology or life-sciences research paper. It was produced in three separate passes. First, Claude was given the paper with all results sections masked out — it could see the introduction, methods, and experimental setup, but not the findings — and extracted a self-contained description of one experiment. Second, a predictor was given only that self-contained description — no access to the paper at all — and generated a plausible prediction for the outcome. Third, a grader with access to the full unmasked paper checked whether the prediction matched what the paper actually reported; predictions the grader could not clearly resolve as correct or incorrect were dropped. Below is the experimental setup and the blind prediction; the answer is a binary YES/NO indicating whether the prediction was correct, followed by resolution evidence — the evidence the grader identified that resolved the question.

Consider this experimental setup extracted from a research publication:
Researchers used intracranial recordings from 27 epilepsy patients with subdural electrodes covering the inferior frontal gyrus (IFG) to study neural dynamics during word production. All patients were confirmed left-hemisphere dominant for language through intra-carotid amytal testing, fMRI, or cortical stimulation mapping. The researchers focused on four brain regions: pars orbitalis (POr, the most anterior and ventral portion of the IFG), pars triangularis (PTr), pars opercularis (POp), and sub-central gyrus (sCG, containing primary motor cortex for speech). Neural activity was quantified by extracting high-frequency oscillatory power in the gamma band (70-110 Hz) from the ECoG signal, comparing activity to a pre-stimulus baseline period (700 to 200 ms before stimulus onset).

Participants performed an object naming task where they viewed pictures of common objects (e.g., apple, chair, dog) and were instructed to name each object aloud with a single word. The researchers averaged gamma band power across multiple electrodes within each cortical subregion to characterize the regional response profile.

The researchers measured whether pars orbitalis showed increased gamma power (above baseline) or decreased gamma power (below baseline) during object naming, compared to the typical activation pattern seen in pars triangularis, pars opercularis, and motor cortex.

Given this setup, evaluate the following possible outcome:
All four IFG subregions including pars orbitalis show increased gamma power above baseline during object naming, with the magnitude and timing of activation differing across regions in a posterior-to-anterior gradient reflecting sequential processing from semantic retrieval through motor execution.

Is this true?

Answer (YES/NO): NO